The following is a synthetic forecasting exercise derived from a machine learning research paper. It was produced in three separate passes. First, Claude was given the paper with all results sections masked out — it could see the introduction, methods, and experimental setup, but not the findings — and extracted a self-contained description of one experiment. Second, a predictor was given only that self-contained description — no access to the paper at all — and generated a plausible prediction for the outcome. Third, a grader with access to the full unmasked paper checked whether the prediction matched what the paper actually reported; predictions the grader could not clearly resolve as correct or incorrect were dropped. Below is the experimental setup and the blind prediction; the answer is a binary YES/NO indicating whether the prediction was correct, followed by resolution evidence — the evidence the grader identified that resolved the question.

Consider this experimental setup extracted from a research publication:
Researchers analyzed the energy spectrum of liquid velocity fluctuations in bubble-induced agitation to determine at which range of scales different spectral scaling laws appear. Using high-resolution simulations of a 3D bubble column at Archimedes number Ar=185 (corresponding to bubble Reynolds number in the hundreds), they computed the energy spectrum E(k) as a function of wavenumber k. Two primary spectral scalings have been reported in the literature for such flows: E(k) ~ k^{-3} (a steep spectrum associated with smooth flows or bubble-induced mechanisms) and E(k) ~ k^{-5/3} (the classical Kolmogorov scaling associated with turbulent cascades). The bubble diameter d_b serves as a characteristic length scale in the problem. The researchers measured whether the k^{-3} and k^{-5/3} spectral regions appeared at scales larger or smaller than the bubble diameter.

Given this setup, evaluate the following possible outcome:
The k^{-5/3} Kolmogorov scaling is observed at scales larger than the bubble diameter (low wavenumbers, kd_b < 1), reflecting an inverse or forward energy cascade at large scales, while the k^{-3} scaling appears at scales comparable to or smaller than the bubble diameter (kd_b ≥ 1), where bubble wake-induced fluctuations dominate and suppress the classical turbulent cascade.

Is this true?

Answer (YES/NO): NO